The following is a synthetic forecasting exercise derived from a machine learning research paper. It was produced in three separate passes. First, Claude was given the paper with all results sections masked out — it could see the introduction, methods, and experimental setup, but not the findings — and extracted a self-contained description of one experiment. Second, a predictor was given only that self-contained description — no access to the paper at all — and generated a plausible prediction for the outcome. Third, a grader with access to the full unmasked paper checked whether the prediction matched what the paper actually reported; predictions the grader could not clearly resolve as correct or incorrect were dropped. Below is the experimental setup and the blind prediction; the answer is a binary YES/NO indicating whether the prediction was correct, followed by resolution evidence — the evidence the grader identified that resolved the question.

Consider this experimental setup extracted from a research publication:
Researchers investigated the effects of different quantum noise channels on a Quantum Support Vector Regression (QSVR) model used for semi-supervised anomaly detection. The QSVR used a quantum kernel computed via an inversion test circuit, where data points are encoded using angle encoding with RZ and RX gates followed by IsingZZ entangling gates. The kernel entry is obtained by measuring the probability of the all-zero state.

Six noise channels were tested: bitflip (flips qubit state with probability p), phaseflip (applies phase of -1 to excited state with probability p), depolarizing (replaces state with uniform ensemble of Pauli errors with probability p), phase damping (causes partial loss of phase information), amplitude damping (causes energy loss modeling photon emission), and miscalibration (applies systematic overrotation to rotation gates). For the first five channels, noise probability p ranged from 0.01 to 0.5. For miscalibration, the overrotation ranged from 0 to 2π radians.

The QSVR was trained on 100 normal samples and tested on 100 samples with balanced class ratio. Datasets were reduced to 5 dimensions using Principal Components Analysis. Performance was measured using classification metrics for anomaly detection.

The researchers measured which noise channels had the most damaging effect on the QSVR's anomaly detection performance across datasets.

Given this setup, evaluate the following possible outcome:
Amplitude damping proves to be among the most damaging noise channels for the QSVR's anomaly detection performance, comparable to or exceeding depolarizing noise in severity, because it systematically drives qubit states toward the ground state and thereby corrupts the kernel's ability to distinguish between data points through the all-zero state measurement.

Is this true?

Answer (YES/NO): YES